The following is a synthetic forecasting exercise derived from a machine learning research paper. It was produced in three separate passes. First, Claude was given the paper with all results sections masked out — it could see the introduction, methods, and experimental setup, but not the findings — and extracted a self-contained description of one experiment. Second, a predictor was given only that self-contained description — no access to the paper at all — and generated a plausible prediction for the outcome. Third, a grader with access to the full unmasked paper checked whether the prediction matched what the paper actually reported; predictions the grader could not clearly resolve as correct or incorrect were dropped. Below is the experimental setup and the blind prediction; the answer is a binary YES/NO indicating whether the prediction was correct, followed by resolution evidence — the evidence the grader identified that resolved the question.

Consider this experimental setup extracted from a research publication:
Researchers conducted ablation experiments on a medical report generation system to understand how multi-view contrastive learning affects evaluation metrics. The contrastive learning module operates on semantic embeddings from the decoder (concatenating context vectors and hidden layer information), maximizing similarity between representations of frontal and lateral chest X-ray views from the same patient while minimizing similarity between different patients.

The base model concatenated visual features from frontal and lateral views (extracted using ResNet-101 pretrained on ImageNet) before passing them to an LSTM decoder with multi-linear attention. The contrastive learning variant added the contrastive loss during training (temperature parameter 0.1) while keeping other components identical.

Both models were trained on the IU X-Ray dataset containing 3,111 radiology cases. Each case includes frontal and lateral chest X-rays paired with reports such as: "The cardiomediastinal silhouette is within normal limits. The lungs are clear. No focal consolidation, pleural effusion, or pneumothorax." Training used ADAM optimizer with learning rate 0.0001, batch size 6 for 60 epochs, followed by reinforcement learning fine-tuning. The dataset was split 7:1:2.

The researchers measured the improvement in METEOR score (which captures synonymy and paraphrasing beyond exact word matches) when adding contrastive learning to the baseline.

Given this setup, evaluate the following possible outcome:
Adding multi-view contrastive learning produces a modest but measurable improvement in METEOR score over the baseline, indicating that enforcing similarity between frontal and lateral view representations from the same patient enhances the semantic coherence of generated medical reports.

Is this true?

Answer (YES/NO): YES